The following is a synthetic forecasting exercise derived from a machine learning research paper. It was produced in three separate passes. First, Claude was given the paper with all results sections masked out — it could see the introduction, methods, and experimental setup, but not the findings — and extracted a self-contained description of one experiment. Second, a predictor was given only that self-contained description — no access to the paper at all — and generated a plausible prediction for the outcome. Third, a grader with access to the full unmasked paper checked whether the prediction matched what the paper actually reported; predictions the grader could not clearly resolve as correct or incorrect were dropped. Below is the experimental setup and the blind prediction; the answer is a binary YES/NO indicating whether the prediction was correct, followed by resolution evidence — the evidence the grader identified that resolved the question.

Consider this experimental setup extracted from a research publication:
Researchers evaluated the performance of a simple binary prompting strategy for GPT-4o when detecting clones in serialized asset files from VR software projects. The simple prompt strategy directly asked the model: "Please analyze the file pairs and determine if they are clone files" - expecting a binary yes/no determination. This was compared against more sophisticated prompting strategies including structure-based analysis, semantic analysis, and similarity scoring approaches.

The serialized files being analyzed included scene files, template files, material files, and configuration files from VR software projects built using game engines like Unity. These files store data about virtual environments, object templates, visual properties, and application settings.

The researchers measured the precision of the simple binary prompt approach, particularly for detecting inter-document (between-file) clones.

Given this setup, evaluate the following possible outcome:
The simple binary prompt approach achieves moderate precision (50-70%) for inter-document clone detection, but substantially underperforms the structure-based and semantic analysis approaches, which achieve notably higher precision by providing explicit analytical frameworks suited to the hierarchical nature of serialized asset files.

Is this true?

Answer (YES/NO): NO